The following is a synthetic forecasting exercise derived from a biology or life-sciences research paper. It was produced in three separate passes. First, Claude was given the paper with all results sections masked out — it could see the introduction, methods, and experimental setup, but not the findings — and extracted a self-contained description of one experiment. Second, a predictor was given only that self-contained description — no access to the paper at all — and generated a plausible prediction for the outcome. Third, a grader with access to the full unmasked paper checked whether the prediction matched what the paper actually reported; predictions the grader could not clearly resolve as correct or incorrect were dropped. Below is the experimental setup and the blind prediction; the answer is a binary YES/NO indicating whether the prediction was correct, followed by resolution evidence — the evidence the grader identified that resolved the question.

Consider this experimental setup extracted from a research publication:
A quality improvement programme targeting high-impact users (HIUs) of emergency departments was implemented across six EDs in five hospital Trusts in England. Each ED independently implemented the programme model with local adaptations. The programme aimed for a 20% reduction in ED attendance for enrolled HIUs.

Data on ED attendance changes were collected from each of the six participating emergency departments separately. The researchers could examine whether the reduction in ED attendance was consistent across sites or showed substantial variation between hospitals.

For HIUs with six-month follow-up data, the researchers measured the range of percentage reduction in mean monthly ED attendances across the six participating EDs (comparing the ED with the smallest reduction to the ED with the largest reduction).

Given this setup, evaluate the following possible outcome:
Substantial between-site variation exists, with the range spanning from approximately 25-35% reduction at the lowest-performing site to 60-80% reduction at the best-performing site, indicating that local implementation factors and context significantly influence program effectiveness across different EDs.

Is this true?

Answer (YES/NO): NO